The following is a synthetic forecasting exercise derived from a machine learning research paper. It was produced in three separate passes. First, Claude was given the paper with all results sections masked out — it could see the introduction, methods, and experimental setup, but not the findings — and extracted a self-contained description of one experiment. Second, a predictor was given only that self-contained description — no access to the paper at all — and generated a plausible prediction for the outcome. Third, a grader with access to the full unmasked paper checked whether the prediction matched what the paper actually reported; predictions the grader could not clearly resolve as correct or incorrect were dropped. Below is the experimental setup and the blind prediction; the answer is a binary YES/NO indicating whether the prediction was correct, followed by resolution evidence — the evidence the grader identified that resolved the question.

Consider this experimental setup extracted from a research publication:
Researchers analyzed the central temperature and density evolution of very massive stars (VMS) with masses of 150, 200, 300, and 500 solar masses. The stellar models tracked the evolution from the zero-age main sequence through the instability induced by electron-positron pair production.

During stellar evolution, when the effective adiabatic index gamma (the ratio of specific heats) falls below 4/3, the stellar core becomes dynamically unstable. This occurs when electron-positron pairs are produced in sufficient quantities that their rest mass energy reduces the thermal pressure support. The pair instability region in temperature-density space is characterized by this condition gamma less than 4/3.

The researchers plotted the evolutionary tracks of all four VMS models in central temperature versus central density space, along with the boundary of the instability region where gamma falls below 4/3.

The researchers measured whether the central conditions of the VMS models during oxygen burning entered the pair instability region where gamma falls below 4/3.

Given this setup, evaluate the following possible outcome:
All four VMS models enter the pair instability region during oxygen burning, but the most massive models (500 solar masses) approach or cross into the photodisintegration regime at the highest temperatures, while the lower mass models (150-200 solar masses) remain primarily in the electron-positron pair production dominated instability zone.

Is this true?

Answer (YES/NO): NO